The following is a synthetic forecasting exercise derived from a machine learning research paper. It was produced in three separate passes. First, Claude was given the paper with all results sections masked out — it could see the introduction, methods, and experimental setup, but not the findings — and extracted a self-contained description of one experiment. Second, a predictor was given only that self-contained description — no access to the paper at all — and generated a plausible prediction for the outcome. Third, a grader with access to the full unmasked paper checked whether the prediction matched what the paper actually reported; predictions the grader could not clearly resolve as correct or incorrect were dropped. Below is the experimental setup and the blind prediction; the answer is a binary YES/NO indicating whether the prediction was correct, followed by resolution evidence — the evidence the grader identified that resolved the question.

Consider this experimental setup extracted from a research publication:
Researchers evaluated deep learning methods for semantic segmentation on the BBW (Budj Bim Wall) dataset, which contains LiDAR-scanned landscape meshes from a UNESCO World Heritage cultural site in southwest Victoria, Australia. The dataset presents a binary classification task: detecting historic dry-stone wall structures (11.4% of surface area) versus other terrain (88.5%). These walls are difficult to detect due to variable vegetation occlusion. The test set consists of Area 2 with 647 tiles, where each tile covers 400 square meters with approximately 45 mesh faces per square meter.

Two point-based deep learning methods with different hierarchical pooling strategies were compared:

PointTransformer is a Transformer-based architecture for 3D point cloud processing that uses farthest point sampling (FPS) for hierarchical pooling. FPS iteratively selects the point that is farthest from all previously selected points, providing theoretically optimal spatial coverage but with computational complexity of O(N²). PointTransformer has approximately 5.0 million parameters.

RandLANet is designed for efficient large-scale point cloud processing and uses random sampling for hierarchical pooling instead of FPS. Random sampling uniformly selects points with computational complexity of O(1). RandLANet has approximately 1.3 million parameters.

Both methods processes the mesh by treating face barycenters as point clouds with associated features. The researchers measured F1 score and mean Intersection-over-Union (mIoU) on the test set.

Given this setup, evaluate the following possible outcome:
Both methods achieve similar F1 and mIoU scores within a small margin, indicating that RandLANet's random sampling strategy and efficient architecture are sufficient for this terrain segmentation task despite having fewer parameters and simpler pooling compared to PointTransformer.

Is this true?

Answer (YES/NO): NO